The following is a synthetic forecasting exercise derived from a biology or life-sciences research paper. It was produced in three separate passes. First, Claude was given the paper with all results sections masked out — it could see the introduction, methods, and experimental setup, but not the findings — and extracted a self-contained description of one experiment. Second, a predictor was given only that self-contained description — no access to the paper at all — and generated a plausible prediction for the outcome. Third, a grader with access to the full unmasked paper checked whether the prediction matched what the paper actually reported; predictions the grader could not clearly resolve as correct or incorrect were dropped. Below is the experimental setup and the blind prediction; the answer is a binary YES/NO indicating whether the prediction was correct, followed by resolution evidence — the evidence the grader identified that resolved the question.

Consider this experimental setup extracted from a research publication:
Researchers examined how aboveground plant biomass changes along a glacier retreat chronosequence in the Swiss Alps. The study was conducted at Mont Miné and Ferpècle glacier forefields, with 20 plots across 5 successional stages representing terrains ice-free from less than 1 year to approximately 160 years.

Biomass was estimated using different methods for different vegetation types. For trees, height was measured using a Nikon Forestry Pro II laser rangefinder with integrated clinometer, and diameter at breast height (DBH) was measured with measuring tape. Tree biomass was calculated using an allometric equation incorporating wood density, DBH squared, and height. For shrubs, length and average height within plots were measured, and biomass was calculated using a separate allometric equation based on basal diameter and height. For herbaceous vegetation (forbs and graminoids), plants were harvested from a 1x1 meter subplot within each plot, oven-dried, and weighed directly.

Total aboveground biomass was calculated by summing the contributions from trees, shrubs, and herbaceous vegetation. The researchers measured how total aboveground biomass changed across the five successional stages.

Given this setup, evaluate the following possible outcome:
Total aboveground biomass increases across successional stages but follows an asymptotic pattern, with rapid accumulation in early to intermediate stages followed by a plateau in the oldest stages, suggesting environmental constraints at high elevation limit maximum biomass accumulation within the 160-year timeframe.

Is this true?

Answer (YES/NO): NO